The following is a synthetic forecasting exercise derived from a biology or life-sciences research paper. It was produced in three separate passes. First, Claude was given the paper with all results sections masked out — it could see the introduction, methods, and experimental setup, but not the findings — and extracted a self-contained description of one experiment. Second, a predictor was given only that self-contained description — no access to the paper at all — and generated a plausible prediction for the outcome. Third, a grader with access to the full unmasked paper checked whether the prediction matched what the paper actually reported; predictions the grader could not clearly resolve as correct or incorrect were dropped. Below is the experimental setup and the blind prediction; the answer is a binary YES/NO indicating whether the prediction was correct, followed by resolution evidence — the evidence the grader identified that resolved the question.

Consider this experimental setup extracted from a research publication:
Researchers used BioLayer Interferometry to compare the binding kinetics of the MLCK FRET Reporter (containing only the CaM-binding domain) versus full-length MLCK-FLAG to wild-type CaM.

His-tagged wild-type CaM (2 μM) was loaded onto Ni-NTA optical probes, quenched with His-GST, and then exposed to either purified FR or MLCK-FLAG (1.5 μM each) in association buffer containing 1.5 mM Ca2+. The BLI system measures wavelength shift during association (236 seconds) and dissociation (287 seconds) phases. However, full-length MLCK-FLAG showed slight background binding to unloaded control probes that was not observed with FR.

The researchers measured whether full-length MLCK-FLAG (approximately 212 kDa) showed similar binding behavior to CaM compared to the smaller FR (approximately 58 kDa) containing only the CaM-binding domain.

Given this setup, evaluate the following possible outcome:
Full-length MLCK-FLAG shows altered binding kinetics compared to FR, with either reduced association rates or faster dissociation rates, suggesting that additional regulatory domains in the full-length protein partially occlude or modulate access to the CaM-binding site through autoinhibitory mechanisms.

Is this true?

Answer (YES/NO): NO